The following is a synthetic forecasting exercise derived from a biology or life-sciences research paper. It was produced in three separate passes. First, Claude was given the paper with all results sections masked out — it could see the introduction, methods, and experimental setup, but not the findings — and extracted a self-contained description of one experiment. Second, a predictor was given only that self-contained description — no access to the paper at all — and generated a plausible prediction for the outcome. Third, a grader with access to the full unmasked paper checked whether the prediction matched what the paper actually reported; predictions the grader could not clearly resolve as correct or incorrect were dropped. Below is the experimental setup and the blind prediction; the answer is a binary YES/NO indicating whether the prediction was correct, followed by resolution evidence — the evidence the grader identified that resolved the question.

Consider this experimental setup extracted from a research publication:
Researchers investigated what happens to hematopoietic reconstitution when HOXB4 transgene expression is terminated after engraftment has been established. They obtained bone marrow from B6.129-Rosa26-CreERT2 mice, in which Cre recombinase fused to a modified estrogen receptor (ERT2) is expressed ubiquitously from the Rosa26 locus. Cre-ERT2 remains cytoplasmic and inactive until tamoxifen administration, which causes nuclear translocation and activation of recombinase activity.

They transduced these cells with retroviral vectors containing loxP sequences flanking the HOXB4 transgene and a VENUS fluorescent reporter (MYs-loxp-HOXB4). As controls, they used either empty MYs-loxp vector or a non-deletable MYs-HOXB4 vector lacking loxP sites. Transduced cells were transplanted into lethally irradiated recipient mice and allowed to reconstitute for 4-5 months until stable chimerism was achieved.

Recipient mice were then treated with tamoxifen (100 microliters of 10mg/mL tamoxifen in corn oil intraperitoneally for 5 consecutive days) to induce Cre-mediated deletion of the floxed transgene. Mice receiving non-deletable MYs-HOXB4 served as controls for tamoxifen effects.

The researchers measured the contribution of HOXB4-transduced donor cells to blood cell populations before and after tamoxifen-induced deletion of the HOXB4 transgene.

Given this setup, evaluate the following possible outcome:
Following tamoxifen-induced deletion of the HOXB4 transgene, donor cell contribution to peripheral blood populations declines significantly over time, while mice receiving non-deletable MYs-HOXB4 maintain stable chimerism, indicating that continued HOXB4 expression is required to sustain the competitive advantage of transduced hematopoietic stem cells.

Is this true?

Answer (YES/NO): NO